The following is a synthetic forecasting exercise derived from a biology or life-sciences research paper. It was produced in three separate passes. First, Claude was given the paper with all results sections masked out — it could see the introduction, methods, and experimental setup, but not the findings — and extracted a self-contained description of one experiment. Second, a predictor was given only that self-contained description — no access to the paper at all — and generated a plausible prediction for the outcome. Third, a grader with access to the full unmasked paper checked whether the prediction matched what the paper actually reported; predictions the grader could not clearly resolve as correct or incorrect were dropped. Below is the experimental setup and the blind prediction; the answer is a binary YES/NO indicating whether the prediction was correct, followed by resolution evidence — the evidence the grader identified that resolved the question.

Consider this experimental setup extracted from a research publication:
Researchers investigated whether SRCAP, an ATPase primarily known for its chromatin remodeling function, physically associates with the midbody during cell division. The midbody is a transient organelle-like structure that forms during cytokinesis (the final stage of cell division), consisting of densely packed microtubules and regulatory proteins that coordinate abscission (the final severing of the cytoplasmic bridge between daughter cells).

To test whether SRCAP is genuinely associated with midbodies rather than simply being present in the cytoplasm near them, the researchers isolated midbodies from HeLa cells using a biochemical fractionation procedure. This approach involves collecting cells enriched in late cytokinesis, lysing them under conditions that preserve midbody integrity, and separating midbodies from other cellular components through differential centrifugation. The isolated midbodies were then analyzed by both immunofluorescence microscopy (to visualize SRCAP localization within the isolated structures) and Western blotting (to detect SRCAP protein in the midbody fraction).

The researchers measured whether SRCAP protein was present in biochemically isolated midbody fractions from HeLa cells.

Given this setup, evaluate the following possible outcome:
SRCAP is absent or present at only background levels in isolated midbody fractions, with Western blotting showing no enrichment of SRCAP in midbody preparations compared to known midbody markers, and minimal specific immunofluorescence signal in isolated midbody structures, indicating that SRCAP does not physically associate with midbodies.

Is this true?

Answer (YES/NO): NO